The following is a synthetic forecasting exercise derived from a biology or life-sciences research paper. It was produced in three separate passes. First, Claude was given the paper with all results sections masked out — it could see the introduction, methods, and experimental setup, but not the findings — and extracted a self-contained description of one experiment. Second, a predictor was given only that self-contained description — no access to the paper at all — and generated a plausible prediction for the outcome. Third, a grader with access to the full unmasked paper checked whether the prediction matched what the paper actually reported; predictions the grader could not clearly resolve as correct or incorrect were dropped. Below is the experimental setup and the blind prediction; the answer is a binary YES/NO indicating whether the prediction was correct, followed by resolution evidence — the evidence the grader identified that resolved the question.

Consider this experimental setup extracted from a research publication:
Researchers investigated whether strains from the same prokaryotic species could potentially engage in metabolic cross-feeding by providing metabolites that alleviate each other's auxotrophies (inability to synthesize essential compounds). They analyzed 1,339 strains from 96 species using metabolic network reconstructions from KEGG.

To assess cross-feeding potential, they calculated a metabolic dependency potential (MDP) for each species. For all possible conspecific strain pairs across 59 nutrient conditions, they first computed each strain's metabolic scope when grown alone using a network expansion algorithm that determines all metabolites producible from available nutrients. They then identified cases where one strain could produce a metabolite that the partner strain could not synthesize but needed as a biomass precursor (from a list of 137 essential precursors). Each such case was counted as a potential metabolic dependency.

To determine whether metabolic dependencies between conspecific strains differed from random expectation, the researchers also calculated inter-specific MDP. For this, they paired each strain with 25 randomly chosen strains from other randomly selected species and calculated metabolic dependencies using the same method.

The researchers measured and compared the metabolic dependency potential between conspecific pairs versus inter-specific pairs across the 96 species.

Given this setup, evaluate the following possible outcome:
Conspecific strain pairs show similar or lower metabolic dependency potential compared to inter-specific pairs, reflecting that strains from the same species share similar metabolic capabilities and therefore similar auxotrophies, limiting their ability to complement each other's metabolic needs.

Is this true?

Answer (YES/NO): YES